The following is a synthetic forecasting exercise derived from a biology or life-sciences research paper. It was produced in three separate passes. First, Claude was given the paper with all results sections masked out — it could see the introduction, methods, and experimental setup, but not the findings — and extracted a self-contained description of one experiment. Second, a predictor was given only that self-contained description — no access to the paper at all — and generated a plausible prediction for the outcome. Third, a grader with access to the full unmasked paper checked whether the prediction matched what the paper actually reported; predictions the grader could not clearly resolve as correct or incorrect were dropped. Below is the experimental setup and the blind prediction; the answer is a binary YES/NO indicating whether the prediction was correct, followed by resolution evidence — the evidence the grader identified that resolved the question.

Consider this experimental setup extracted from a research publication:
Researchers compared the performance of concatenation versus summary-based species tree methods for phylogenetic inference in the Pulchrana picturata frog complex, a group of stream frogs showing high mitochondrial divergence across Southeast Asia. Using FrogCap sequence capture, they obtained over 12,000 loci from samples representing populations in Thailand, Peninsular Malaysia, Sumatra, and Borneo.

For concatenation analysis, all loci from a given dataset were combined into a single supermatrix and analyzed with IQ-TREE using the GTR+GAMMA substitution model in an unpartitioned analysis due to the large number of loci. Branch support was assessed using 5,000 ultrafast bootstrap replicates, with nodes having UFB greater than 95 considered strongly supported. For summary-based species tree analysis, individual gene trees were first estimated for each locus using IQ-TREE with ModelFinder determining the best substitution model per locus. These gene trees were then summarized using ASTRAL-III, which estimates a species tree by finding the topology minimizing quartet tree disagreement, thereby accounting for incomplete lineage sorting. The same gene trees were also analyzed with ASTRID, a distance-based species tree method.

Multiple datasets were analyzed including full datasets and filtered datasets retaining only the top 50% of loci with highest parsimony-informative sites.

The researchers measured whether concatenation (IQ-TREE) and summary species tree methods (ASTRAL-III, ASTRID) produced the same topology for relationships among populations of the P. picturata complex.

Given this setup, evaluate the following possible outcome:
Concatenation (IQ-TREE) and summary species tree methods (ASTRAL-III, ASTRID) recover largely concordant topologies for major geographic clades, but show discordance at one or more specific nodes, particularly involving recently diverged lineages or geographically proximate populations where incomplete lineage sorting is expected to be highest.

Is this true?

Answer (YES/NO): NO